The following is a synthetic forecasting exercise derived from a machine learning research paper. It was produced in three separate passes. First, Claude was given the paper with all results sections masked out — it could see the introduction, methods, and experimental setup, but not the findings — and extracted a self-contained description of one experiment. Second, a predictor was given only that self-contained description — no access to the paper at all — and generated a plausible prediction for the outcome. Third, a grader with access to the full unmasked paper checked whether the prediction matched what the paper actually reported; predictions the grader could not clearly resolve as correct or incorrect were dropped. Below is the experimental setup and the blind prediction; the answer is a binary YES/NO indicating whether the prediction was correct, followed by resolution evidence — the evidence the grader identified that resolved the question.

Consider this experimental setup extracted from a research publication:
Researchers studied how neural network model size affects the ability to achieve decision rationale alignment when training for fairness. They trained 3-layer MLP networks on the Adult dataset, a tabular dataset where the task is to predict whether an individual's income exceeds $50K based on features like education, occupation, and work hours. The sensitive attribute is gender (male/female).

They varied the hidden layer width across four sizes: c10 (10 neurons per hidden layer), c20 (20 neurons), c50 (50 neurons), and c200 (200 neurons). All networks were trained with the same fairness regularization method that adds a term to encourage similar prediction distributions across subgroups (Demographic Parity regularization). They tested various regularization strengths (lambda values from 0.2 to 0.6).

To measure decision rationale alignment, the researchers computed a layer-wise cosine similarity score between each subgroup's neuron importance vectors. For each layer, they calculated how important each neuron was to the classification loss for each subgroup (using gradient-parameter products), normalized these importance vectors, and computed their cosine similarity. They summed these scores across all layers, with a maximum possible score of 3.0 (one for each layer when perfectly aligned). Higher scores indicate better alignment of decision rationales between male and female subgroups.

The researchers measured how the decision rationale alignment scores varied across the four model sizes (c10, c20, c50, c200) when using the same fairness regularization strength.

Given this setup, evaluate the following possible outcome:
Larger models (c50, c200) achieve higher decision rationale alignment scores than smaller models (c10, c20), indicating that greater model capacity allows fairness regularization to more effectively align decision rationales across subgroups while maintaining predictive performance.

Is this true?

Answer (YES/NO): NO